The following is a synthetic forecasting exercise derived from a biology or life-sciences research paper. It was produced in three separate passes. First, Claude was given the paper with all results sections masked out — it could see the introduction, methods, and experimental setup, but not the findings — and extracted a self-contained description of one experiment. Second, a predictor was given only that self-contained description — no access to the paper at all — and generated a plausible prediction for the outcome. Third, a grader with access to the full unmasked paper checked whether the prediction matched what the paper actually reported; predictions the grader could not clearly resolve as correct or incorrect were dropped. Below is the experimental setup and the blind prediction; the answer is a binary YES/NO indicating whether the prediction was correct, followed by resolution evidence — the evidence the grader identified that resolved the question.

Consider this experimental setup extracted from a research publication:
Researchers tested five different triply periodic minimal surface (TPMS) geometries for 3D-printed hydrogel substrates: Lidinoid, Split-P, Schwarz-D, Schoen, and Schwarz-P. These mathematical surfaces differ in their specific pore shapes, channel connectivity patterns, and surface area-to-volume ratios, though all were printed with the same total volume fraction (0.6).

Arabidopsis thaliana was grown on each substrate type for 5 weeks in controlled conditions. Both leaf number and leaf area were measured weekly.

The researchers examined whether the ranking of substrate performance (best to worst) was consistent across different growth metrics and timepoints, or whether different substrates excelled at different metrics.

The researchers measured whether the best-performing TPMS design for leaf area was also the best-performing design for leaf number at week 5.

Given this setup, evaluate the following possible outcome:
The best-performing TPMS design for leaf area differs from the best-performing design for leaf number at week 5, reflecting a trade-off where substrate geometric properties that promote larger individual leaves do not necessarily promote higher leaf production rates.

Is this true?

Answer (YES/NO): NO